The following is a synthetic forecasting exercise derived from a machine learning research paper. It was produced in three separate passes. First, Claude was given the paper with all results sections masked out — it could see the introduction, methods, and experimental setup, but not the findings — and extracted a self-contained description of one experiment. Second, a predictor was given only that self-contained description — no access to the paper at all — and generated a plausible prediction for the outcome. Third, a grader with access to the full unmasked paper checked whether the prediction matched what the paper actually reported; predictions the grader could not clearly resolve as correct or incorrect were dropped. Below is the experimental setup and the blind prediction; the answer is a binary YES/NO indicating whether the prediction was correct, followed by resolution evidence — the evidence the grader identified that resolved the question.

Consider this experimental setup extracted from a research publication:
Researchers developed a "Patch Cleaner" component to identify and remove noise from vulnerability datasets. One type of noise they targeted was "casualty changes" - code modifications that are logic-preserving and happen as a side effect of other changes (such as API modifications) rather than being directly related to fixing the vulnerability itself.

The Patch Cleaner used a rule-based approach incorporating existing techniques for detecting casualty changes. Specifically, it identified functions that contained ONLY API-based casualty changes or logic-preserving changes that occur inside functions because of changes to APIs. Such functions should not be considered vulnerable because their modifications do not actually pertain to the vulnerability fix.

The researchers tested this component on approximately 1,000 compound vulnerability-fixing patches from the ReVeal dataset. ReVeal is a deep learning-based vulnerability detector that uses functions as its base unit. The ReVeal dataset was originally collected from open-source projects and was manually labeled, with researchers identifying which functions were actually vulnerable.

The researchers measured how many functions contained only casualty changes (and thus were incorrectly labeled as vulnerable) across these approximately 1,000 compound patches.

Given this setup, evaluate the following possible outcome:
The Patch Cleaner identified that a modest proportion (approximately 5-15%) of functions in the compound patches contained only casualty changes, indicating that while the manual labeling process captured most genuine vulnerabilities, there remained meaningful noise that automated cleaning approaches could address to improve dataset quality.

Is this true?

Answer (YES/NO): NO